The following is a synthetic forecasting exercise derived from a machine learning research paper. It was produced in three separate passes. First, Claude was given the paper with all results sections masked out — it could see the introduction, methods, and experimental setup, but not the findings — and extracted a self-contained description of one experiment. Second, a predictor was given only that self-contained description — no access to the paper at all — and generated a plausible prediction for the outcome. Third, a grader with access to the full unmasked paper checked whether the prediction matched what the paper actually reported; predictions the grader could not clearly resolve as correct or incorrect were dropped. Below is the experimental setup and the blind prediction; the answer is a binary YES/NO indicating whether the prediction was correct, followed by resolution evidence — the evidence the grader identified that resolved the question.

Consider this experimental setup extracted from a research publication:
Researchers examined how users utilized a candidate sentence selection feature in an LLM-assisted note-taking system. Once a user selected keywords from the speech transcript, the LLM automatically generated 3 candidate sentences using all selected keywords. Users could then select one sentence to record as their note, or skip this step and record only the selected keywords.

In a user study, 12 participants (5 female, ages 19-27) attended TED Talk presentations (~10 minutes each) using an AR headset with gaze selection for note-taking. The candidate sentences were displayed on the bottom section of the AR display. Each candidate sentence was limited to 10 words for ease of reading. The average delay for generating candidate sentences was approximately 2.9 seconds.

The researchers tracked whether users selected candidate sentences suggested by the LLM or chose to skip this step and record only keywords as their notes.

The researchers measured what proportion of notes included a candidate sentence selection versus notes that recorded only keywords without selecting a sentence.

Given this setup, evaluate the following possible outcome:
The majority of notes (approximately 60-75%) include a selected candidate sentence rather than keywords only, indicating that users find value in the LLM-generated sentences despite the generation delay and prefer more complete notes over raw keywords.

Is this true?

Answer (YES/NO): NO